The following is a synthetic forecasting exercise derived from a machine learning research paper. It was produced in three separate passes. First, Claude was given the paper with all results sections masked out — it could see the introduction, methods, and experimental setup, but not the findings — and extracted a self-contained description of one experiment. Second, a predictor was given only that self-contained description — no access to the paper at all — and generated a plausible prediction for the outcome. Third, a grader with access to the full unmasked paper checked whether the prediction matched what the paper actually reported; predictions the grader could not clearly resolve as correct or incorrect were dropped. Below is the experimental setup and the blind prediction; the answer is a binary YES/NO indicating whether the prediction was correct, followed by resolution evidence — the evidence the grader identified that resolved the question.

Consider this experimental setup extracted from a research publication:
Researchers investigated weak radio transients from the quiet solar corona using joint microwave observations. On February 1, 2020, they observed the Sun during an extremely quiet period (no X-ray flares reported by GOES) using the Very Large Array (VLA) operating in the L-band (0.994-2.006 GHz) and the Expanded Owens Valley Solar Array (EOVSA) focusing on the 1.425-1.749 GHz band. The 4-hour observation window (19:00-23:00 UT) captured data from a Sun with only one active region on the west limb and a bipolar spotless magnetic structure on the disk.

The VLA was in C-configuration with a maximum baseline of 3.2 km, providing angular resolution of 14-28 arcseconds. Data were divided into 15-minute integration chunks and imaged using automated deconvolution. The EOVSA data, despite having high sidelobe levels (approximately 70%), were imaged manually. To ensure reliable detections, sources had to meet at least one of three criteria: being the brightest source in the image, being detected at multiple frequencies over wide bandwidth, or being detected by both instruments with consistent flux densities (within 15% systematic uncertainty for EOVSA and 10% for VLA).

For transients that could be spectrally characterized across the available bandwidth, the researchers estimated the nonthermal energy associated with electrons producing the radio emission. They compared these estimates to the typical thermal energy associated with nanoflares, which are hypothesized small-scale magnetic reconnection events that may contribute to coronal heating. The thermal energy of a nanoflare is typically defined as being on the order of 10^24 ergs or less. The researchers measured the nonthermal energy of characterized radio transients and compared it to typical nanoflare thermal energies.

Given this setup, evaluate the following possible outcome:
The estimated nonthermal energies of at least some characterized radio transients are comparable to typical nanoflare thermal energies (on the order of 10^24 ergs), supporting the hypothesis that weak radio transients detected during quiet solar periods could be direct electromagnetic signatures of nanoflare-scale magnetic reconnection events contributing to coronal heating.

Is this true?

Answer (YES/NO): NO